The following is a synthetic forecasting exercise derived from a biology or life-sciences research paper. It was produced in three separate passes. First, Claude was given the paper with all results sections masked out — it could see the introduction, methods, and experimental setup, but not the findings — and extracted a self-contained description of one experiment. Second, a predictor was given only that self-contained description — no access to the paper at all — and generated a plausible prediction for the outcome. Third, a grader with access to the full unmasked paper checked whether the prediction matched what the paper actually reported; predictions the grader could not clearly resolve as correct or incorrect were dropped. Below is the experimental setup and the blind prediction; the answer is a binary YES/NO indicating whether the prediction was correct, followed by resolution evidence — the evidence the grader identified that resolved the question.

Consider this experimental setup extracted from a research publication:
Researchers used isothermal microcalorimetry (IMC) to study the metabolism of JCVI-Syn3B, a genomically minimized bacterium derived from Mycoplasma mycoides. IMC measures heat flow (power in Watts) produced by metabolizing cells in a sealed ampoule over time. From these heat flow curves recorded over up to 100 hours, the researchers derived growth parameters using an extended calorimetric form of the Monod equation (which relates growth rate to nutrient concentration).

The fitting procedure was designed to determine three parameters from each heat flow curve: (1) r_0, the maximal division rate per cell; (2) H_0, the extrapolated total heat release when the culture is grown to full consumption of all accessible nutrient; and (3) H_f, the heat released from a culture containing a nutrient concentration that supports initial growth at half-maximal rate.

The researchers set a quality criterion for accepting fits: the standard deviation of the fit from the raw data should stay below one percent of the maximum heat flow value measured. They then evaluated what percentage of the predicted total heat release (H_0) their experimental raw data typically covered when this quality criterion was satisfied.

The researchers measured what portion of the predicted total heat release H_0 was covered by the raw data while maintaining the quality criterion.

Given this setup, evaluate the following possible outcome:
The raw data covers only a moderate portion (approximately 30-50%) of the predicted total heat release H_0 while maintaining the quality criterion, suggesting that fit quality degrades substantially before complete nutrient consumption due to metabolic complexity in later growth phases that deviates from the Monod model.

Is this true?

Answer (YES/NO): NO